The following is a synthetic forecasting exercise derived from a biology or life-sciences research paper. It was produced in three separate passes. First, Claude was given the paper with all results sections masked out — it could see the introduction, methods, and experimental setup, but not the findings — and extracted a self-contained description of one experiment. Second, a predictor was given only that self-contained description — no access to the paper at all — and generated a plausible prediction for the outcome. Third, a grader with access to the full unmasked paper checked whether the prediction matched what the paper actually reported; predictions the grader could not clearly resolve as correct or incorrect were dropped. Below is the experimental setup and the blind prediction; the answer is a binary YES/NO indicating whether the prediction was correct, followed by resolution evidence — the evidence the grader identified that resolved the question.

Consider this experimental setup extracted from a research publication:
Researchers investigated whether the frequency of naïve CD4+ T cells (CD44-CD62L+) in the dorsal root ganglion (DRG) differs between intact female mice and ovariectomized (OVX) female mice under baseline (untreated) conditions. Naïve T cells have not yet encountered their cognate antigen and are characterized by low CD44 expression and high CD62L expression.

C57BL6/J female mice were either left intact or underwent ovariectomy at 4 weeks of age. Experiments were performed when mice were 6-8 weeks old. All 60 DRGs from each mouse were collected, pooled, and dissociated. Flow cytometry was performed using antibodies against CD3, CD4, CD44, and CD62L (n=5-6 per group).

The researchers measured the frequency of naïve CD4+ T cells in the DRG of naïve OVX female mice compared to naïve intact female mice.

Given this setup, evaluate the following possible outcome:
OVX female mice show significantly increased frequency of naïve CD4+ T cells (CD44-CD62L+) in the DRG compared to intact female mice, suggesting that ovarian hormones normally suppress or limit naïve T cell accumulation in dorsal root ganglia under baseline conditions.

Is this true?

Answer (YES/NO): YES